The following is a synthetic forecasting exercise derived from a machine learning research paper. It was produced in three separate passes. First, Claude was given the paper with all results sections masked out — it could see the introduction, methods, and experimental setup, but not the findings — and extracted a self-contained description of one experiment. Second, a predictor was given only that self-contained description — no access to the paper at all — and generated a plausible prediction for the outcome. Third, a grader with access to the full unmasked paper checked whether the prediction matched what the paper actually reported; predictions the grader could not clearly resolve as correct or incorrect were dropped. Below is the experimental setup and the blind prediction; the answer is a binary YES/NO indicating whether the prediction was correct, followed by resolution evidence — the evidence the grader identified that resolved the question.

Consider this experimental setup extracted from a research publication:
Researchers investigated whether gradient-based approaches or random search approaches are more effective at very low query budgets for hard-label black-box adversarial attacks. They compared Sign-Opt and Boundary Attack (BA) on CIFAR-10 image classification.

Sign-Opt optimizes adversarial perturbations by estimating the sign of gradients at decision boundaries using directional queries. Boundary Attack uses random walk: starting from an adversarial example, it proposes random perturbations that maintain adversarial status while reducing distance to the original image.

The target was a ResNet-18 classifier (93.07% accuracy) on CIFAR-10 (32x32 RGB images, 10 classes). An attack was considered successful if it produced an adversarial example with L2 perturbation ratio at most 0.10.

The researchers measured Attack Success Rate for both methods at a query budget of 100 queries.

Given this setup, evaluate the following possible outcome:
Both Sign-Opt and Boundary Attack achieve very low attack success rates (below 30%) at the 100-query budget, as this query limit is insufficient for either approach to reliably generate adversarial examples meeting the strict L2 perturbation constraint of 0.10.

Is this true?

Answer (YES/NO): YES